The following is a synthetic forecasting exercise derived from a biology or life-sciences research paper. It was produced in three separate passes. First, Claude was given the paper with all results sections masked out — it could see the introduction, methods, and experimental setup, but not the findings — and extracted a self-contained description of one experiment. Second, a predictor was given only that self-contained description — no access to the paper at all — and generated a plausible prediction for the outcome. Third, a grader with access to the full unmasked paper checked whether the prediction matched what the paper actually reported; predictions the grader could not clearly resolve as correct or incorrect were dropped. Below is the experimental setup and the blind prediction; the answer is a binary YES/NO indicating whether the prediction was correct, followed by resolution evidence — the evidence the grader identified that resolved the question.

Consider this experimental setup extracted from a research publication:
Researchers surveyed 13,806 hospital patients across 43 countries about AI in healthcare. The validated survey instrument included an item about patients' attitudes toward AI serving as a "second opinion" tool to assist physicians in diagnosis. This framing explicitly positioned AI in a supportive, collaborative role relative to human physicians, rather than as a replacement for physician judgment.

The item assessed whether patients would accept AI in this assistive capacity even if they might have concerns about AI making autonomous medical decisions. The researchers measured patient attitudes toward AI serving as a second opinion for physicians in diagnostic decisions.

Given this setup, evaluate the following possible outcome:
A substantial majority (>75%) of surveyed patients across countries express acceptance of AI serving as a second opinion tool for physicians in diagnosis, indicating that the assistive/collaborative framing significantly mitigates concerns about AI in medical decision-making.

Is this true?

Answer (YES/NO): NO